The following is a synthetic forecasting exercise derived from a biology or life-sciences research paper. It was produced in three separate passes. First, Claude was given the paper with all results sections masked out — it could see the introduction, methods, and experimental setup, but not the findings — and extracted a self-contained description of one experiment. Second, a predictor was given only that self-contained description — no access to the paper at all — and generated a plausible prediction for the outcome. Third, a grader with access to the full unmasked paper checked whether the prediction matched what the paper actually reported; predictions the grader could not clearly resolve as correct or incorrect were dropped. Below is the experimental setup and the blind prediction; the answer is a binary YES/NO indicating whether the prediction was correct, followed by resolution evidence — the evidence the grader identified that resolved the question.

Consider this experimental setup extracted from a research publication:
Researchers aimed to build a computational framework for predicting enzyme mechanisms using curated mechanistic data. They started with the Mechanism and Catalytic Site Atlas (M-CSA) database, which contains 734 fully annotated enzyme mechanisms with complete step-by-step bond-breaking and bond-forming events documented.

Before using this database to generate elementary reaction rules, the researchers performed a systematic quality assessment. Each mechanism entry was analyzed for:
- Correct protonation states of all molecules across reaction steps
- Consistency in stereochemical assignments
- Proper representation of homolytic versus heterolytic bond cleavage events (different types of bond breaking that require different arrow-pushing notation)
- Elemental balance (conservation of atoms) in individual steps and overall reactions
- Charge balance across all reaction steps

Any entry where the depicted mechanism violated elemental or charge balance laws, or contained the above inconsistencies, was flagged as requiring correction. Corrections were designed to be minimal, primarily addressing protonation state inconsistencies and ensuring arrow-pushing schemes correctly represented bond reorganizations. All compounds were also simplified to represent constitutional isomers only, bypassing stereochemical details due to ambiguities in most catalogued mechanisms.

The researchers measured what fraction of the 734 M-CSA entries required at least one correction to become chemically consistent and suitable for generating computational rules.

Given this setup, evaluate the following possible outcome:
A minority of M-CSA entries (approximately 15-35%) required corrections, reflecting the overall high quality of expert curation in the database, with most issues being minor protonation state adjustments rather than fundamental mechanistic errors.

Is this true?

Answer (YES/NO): NO